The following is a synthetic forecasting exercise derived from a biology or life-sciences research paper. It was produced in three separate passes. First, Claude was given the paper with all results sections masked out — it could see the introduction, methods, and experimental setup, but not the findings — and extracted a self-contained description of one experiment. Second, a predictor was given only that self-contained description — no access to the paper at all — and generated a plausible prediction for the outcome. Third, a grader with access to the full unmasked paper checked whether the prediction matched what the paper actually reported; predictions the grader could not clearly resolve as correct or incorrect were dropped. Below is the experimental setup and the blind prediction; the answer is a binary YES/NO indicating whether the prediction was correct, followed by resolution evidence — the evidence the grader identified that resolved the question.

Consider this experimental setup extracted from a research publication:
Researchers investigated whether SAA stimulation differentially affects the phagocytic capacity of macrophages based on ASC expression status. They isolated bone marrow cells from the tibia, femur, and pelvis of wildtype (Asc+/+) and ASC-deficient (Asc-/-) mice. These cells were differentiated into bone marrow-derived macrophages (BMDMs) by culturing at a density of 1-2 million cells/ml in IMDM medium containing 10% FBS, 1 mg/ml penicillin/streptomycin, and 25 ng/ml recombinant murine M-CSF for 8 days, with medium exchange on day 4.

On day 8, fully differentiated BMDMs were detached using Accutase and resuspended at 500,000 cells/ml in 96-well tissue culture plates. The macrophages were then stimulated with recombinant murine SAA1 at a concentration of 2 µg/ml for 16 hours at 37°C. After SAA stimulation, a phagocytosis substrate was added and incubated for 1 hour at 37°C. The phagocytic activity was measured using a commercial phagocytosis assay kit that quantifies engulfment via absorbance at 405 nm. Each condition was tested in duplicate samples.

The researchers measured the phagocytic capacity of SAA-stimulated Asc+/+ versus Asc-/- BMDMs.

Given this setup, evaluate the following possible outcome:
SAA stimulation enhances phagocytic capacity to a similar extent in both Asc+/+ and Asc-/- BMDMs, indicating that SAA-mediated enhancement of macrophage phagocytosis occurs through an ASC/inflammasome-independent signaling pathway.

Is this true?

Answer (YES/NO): NO